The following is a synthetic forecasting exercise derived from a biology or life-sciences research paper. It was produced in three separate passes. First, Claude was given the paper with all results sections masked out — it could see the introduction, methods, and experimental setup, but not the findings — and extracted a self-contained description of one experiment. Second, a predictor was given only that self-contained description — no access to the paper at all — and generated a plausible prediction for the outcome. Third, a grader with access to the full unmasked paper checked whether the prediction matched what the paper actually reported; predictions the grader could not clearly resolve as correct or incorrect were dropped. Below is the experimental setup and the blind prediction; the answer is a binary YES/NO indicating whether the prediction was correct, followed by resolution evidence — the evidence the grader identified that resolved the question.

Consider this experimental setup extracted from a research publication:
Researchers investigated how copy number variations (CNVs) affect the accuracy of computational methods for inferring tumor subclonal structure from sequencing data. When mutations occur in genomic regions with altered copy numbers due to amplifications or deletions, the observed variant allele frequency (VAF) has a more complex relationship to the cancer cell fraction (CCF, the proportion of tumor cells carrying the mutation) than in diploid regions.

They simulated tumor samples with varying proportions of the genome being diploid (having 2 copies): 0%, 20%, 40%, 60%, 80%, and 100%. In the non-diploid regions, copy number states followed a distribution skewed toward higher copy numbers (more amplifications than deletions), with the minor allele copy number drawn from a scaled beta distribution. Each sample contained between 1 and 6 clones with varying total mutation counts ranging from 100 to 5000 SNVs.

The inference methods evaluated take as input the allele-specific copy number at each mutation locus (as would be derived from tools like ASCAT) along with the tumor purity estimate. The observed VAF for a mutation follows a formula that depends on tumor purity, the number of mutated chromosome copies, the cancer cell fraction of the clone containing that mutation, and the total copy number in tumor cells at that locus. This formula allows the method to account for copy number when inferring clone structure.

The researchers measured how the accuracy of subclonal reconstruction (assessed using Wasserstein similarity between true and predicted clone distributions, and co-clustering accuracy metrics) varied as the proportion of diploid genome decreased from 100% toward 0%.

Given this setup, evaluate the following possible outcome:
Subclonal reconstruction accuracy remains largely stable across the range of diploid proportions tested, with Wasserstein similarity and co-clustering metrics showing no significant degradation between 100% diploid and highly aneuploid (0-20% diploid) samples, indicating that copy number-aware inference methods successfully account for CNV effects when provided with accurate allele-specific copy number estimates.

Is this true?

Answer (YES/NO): NO